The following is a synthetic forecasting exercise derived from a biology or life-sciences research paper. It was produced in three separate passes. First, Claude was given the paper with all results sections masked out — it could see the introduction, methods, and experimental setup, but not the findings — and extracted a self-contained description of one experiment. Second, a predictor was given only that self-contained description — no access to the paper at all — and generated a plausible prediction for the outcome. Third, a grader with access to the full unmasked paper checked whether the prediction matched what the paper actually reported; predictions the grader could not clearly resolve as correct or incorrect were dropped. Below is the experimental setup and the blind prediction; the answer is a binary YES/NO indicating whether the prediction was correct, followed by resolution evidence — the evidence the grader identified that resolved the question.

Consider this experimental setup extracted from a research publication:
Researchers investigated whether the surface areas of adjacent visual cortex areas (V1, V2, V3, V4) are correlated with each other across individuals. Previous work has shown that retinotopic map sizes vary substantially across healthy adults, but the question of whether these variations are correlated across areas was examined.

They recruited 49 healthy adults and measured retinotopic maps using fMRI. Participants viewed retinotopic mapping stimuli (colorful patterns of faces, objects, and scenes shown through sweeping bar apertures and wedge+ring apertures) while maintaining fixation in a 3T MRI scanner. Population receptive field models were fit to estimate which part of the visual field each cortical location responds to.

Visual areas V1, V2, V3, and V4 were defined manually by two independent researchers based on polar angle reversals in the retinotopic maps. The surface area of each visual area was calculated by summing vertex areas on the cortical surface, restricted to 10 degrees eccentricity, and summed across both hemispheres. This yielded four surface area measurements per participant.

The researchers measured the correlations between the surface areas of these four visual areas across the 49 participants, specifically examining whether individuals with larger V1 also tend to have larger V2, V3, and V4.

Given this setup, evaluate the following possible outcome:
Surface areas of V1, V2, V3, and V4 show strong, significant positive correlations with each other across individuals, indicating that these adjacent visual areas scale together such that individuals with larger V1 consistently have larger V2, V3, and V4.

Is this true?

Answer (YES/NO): NO